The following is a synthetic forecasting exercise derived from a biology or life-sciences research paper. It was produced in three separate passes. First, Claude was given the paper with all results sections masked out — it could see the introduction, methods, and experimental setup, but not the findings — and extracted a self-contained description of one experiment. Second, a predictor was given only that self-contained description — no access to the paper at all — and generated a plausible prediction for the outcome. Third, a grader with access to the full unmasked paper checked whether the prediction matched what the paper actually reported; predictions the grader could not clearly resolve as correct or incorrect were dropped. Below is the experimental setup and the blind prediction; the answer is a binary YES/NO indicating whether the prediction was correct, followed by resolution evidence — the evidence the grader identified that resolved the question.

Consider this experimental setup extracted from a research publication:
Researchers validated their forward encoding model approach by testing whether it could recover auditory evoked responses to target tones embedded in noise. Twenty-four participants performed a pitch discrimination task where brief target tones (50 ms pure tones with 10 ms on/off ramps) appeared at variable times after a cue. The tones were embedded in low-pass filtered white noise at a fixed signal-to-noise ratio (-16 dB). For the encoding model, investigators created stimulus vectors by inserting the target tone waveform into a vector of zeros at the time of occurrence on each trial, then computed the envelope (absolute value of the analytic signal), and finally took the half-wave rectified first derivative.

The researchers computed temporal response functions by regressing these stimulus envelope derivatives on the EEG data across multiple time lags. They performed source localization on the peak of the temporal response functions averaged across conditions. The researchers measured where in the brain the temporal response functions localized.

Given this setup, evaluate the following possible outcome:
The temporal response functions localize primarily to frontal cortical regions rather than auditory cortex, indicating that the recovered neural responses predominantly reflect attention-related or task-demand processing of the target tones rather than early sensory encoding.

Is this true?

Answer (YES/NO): NO